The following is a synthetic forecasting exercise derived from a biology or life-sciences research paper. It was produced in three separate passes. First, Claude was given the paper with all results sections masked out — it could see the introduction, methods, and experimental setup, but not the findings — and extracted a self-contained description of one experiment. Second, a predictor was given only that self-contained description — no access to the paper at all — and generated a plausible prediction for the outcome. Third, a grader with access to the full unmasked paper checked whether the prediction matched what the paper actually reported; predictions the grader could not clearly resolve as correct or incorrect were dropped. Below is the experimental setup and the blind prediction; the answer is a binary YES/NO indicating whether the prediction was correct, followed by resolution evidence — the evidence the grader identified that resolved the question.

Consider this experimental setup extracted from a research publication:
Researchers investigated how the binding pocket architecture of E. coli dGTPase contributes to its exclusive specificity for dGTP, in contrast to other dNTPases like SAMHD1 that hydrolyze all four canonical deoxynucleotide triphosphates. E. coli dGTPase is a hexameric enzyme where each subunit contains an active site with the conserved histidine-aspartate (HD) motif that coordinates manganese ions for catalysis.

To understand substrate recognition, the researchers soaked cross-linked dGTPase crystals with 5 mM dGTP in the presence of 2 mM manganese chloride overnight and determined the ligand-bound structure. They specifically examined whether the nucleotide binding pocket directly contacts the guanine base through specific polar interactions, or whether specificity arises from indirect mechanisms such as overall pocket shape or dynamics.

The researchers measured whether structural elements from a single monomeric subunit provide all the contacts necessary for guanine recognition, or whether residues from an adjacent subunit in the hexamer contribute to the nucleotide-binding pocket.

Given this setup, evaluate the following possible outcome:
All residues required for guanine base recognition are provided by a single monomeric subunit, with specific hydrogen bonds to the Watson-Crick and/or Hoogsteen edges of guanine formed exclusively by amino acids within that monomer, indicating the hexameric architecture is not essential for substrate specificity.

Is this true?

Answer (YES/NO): NO